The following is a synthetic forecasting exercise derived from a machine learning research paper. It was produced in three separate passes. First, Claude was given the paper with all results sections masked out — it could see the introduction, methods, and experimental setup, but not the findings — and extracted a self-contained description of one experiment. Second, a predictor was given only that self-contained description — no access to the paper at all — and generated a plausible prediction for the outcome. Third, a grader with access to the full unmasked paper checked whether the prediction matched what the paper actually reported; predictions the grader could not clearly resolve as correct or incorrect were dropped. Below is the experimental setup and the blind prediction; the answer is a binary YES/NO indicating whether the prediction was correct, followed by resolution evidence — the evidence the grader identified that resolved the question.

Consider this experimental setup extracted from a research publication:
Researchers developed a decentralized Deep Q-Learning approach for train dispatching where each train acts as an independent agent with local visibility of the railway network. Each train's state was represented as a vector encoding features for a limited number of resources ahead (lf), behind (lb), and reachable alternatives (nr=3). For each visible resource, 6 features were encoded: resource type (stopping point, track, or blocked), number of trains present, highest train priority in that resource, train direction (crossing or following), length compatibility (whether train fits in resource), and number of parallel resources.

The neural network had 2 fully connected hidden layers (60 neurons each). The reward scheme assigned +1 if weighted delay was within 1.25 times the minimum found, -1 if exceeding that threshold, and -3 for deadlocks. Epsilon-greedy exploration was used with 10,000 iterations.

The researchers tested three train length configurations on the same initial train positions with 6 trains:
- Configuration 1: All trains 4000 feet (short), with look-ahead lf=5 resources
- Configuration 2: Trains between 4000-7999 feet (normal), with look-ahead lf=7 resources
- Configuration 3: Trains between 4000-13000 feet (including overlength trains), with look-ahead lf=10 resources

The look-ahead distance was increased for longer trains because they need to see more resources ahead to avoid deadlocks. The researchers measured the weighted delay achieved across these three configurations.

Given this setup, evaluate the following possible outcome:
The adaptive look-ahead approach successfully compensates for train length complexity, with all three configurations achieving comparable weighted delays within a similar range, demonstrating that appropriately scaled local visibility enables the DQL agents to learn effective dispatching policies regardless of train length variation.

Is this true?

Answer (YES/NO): NO